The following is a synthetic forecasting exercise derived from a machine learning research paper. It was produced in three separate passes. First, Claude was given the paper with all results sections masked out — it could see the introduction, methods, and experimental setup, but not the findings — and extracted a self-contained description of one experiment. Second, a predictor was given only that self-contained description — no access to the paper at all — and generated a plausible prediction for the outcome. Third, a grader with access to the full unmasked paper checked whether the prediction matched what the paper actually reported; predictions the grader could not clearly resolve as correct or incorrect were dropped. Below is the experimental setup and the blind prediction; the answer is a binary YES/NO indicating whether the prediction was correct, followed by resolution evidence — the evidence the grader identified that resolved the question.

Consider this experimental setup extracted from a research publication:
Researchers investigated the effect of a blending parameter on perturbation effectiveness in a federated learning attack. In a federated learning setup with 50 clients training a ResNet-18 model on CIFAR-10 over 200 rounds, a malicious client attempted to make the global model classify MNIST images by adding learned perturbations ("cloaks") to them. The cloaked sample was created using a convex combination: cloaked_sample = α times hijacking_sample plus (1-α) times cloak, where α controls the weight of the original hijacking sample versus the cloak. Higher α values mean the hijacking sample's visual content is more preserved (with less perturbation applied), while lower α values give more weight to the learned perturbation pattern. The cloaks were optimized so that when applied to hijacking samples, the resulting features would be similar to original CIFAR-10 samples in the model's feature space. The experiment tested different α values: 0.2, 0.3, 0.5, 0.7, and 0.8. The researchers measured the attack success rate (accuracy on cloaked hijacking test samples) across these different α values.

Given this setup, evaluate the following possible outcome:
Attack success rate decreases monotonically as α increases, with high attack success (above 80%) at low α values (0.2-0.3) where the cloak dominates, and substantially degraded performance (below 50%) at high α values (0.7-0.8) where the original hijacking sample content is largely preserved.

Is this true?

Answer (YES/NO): NO